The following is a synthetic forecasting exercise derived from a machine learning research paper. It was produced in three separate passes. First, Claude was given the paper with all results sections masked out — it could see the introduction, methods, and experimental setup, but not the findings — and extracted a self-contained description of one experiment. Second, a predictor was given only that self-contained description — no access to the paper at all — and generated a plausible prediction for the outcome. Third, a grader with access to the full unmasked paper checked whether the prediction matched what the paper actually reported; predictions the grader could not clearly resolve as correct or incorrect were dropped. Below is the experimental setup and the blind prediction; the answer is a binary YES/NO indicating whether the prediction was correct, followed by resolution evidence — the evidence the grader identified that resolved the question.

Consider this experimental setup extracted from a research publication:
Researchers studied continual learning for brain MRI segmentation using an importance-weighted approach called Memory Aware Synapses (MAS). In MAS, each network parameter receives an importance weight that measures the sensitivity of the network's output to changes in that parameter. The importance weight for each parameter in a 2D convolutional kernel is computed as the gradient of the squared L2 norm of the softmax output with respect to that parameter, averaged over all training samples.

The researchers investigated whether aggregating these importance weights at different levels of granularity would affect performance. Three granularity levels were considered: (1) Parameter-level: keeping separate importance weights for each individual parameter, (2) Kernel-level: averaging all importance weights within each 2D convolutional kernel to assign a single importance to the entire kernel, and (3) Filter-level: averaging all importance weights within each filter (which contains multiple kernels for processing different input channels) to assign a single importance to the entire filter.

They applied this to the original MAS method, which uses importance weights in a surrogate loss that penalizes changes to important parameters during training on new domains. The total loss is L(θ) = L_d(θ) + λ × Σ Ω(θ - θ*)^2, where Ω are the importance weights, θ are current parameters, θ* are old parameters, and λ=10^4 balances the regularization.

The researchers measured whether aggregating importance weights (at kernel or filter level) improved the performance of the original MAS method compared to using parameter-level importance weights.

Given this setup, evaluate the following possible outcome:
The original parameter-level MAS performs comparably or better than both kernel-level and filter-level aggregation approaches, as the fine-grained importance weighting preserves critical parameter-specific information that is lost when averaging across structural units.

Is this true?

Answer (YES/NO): YES